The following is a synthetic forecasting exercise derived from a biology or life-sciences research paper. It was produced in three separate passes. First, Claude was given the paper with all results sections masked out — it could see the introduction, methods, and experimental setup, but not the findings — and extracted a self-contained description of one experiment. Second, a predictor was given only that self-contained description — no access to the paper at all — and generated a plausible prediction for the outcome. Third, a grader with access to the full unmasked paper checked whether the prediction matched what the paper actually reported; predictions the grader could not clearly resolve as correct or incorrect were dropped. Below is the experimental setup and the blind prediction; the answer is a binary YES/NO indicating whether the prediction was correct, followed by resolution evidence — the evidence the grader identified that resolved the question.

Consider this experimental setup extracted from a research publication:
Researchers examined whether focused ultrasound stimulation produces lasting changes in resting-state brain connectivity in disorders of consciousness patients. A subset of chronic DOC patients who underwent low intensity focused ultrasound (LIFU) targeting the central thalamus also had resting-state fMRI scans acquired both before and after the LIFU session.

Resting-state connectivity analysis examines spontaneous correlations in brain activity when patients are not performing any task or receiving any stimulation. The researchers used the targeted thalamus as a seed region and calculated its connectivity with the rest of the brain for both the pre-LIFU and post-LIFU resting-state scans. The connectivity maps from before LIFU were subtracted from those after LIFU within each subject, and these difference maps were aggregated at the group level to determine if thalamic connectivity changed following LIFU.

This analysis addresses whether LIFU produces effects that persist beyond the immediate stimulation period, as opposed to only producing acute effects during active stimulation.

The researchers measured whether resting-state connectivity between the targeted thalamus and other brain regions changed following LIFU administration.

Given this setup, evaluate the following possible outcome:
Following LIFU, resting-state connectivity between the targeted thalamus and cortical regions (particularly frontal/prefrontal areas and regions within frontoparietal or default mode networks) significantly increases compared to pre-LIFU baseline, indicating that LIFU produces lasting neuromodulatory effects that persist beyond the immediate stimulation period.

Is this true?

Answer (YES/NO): NO